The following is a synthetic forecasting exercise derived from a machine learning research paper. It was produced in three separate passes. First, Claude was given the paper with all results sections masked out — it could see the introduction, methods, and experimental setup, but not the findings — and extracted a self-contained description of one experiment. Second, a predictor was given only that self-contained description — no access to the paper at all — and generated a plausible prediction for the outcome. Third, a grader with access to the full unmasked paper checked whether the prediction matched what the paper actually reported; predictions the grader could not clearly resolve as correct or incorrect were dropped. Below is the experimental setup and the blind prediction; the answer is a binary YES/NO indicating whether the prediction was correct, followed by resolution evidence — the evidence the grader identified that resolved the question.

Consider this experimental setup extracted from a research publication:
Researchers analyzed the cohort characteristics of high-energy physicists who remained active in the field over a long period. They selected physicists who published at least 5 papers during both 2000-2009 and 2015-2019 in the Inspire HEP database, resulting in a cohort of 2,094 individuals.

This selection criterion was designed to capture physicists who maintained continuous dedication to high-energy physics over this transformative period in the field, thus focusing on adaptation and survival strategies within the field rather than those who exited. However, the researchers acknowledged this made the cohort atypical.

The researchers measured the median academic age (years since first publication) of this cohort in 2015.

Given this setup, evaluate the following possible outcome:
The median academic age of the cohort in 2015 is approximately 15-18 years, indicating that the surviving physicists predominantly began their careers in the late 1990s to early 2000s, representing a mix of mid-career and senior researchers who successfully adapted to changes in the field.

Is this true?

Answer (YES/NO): NO